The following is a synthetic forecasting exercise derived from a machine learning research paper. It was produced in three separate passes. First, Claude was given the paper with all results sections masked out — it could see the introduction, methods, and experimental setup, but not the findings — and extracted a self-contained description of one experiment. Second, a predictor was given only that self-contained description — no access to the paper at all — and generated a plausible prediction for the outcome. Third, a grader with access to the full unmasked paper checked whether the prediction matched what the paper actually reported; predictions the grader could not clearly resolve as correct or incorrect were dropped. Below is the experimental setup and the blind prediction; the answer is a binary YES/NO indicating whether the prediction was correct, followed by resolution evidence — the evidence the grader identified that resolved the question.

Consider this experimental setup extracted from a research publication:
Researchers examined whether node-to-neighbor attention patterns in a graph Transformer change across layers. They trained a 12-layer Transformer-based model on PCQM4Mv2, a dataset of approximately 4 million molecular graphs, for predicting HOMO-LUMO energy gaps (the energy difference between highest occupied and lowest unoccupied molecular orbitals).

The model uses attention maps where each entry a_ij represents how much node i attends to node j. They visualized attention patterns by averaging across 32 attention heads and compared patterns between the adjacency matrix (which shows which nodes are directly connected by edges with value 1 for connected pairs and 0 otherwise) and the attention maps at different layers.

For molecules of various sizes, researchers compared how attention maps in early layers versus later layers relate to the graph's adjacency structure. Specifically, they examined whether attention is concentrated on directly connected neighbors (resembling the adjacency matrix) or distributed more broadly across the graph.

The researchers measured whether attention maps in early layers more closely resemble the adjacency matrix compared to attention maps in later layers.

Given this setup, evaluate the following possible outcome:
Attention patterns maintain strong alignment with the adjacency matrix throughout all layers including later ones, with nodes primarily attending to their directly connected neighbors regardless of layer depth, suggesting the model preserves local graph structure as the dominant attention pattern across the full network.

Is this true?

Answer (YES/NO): NO